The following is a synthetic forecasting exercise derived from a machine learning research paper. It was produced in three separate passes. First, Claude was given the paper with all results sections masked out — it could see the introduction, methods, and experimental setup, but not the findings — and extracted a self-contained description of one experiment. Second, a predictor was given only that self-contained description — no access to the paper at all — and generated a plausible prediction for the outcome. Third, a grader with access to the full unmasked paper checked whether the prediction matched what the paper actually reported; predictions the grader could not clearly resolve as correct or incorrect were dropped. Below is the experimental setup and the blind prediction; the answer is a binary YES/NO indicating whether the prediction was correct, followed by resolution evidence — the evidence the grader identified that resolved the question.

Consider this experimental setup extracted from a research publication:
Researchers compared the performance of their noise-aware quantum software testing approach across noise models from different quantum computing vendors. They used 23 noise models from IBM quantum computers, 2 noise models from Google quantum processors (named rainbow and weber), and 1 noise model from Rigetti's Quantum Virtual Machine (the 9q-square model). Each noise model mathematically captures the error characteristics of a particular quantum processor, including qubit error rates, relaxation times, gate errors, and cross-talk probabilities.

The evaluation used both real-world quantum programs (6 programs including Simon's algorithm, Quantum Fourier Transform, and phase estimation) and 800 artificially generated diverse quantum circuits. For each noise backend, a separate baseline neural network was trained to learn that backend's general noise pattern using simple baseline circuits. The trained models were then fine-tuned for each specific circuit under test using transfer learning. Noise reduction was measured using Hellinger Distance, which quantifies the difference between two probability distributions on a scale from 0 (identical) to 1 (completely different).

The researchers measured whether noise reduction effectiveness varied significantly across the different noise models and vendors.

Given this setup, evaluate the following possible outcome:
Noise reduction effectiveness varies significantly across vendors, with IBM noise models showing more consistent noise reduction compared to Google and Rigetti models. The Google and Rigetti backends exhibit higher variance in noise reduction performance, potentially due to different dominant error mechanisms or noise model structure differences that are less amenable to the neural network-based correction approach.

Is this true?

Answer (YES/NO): YES